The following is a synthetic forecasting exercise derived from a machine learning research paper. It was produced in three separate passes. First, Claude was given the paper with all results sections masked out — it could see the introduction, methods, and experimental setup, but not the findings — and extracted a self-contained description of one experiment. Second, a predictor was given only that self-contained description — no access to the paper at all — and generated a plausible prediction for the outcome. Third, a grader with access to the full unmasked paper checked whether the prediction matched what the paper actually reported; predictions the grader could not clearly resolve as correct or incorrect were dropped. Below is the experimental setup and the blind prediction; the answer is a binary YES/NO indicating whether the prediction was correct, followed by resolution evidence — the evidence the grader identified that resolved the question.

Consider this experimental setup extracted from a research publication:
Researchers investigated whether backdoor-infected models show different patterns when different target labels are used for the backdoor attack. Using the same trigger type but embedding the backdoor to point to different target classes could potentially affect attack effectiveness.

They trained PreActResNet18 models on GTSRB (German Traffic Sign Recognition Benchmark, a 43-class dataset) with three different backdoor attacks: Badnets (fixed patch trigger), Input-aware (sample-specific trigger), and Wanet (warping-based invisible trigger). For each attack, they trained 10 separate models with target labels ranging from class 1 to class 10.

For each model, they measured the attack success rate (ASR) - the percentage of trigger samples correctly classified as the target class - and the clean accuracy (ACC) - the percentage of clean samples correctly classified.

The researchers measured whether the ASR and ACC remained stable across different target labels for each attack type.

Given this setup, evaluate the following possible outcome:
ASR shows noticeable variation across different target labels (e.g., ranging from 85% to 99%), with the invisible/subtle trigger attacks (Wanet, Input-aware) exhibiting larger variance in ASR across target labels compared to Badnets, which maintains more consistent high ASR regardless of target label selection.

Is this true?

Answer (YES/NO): YES